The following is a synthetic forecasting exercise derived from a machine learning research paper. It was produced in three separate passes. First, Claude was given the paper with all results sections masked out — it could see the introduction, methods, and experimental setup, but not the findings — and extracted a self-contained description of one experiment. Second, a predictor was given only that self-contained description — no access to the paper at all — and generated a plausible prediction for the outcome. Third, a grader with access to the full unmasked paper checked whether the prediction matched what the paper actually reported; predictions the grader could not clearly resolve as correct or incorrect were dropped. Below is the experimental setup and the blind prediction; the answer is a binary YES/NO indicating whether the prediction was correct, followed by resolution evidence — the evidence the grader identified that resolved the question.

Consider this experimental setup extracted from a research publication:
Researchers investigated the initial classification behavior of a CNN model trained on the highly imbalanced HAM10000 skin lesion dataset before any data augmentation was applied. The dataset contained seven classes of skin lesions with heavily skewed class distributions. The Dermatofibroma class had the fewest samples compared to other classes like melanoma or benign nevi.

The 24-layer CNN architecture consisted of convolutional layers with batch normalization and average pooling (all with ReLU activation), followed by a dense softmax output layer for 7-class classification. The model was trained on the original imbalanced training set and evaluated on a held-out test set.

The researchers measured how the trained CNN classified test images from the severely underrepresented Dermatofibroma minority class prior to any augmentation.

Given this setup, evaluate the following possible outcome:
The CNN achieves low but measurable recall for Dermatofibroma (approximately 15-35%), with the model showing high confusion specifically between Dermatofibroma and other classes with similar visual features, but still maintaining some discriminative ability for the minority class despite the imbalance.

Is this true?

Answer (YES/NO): NO